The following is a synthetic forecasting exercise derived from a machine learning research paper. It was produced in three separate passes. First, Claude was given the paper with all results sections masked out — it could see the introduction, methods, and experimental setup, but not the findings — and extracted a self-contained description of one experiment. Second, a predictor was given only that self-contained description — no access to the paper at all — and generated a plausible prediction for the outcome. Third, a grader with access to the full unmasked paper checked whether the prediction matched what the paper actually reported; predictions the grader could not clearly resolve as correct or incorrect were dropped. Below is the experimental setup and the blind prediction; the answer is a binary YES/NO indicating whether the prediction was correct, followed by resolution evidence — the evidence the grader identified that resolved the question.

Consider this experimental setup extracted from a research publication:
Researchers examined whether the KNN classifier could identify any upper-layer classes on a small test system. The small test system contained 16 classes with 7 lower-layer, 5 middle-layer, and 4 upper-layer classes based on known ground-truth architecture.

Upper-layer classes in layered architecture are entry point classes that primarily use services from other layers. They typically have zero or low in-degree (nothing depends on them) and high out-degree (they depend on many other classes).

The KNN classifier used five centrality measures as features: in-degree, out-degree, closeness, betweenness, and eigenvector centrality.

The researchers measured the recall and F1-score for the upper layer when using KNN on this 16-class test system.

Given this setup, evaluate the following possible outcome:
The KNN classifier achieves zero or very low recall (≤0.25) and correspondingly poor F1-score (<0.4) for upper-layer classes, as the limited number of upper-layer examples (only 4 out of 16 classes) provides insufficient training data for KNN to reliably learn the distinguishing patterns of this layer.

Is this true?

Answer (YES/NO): YES